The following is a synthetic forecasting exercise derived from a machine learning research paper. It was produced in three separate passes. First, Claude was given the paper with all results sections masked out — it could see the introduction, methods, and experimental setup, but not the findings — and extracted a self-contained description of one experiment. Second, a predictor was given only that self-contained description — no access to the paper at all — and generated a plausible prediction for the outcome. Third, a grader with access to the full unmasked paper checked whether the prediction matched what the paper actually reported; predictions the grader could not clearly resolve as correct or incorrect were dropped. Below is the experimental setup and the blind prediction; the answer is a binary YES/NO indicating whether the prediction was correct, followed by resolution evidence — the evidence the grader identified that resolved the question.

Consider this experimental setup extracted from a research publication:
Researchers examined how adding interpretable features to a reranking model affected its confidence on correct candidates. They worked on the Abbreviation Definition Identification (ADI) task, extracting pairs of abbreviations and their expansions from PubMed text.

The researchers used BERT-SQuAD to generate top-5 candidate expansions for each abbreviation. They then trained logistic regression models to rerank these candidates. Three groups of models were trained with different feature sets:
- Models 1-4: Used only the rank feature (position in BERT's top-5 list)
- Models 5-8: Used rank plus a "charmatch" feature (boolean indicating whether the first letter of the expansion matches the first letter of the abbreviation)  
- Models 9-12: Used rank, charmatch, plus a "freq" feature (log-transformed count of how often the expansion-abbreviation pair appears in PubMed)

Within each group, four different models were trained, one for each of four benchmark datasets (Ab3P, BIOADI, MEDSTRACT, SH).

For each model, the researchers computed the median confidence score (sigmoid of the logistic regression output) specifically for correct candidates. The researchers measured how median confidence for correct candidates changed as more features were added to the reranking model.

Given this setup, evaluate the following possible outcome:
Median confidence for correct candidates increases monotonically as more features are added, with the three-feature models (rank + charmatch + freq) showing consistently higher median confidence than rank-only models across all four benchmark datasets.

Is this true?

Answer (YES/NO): YES